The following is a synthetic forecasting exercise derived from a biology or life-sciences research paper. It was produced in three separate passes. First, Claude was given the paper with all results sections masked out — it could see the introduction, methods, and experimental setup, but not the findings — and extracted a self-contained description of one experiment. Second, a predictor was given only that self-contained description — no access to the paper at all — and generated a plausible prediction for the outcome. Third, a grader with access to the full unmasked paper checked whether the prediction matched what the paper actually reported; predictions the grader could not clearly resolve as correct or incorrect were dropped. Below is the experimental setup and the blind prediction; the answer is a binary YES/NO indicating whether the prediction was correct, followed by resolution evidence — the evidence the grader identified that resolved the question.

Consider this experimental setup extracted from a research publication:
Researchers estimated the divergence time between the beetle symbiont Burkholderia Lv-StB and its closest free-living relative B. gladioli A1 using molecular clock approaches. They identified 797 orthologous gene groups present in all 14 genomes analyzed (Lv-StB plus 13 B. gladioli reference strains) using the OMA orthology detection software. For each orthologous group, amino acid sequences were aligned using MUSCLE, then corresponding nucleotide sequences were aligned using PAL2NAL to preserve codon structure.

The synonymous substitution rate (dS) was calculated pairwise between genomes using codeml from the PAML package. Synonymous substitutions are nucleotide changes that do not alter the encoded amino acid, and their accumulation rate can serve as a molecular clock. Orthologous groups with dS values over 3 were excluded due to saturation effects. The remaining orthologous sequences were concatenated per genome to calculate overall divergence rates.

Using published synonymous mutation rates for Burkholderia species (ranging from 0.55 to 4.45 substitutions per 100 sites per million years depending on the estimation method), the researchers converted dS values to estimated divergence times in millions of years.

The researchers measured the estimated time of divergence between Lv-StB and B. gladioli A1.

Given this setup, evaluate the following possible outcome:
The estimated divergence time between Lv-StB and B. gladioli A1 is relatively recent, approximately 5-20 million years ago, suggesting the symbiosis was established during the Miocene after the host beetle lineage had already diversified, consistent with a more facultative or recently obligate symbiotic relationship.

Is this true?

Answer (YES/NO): NO